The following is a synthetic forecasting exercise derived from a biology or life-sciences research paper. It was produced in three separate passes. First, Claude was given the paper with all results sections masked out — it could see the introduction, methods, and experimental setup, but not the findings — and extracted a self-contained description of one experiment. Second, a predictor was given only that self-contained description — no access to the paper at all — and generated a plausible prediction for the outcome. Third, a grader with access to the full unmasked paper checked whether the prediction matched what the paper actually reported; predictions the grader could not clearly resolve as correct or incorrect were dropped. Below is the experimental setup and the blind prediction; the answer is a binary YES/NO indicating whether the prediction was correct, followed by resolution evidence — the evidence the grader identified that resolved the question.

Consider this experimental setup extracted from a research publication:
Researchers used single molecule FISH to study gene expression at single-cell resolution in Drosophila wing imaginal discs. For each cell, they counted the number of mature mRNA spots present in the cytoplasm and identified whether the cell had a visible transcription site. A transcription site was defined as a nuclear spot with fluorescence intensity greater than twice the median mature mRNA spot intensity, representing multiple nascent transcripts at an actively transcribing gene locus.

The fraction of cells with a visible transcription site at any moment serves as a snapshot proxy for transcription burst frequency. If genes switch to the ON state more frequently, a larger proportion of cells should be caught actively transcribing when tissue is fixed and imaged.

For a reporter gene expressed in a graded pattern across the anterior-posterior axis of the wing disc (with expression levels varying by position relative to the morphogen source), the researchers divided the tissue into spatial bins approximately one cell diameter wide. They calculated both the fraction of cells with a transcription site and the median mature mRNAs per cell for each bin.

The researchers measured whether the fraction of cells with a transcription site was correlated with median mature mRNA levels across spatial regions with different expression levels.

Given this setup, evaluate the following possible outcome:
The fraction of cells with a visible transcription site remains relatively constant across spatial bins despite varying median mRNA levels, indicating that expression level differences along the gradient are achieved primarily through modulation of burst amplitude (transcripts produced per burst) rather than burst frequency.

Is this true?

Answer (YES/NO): NO